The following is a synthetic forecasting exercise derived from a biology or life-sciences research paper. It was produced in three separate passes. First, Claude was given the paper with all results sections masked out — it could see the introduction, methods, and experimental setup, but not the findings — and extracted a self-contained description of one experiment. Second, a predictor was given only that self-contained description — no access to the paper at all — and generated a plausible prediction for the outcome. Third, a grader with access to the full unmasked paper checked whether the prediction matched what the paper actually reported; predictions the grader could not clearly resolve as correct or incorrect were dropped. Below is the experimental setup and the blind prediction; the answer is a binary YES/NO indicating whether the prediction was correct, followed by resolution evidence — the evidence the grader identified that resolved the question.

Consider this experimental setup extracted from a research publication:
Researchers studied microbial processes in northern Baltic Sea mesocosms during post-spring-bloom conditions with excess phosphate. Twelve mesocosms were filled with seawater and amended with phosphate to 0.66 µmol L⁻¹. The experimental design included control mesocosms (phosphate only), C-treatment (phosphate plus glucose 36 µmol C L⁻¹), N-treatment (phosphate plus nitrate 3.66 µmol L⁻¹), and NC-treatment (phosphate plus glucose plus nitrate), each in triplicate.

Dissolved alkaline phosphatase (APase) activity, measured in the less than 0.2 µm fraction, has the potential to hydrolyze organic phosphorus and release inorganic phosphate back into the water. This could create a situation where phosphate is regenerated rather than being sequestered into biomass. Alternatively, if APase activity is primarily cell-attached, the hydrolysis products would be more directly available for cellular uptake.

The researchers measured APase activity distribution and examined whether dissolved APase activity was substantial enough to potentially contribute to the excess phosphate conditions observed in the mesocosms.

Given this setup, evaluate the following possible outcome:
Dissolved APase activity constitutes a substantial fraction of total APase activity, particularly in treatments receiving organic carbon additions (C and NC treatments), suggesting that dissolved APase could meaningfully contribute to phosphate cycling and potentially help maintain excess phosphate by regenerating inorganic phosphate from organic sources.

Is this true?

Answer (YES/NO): NO